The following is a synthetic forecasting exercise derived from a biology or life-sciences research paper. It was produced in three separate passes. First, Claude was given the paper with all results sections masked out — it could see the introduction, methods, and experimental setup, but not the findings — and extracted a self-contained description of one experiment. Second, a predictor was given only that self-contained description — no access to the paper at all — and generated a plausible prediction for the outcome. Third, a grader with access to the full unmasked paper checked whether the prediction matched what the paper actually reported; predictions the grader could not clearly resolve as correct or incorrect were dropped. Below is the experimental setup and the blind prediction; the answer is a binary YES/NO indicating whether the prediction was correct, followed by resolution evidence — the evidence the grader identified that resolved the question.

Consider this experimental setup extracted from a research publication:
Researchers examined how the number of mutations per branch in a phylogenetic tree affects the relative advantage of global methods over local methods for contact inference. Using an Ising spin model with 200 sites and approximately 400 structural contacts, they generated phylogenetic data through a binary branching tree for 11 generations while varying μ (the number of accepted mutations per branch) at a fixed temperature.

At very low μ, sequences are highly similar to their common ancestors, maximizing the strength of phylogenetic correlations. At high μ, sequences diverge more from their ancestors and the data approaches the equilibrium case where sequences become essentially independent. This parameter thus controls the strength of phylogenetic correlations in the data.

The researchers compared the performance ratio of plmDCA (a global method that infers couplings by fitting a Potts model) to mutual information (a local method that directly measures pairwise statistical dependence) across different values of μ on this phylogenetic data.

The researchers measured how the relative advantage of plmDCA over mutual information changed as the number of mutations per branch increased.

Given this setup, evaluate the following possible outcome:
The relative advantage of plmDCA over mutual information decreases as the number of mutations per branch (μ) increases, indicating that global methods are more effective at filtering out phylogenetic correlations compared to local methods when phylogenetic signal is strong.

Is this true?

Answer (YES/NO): YES